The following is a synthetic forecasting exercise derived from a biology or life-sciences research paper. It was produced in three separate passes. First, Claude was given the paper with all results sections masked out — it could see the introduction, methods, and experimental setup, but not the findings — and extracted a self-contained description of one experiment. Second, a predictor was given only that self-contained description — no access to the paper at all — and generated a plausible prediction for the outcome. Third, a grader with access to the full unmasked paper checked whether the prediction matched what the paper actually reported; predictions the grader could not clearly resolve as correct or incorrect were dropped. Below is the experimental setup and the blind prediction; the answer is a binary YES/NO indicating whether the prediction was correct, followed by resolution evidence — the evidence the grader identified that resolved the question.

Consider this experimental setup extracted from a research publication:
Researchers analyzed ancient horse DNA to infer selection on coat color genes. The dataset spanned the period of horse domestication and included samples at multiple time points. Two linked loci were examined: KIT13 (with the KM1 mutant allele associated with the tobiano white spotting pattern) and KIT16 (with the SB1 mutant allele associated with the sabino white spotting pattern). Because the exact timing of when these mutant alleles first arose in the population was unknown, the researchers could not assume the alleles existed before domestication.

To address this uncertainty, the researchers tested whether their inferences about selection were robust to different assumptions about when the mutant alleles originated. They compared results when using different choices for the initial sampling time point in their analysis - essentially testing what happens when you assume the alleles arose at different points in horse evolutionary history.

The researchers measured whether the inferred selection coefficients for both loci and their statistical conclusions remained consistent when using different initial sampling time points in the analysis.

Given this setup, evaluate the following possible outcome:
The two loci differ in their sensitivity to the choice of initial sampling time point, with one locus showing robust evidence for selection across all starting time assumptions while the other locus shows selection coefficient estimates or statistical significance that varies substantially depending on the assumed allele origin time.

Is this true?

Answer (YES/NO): NO